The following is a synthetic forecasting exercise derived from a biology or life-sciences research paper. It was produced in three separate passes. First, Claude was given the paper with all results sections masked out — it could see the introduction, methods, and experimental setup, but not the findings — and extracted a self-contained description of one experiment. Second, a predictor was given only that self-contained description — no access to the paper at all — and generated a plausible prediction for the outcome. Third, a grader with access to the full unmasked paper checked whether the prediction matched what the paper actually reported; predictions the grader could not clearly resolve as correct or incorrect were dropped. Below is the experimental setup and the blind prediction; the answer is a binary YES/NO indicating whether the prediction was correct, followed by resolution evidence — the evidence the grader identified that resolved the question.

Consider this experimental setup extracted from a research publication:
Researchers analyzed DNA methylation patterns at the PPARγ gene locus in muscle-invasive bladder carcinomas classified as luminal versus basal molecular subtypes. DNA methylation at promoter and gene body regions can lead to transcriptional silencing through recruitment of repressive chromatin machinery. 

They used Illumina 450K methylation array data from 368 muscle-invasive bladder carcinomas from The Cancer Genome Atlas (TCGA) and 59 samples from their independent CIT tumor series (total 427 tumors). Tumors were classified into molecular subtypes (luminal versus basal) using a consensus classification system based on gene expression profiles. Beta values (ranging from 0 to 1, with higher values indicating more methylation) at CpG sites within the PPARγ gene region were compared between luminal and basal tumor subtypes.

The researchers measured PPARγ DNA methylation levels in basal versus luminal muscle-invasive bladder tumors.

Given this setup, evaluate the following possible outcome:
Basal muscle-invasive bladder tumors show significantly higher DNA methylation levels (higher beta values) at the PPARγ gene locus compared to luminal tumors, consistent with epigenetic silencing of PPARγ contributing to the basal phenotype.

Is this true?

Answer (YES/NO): YES